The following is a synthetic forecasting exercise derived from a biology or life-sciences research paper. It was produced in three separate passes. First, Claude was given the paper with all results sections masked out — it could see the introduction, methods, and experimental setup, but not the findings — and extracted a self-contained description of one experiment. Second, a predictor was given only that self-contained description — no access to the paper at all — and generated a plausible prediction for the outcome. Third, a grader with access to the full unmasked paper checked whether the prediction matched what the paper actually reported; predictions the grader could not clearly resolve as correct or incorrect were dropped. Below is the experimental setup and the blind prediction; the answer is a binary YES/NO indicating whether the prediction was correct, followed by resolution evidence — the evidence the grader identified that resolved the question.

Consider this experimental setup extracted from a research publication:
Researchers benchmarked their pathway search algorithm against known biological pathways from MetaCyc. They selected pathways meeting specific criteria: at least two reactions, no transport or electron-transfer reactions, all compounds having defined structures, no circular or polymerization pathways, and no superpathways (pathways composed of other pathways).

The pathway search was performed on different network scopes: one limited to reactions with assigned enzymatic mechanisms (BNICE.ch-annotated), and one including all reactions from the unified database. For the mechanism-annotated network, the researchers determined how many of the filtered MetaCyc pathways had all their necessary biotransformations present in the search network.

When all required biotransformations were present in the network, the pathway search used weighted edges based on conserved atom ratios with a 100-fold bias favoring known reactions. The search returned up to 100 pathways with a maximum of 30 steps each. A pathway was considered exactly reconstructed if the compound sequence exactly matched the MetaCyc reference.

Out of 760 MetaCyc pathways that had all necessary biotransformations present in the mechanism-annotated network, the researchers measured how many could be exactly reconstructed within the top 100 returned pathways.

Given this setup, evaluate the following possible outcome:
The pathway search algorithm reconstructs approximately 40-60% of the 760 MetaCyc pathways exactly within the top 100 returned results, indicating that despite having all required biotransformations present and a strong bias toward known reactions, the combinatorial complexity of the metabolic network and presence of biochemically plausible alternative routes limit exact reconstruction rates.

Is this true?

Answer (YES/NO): NO